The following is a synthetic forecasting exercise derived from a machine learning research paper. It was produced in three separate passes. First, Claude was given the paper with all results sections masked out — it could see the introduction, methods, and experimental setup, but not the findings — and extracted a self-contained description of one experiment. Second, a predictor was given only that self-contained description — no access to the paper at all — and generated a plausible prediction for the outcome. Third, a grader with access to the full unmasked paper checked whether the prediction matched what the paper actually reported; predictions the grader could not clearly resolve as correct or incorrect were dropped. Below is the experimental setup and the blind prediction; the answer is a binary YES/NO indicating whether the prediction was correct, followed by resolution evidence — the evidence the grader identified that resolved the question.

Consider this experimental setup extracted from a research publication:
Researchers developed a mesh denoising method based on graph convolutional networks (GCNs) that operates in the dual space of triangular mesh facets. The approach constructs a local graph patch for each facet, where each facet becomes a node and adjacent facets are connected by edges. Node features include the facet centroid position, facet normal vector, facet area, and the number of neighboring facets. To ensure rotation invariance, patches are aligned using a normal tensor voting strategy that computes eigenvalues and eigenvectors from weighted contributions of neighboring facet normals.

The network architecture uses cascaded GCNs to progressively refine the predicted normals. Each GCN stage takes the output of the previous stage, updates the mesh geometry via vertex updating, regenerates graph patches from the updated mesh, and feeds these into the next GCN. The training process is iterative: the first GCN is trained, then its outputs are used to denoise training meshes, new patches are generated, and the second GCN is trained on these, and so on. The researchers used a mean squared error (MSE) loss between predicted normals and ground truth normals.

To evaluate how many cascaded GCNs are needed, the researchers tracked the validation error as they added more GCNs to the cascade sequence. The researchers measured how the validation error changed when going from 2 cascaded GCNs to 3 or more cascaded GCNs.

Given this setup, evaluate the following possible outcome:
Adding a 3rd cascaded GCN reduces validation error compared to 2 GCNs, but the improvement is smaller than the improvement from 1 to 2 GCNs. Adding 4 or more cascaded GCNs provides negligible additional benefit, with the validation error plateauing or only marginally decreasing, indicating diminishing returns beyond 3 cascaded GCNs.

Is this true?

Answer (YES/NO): NO